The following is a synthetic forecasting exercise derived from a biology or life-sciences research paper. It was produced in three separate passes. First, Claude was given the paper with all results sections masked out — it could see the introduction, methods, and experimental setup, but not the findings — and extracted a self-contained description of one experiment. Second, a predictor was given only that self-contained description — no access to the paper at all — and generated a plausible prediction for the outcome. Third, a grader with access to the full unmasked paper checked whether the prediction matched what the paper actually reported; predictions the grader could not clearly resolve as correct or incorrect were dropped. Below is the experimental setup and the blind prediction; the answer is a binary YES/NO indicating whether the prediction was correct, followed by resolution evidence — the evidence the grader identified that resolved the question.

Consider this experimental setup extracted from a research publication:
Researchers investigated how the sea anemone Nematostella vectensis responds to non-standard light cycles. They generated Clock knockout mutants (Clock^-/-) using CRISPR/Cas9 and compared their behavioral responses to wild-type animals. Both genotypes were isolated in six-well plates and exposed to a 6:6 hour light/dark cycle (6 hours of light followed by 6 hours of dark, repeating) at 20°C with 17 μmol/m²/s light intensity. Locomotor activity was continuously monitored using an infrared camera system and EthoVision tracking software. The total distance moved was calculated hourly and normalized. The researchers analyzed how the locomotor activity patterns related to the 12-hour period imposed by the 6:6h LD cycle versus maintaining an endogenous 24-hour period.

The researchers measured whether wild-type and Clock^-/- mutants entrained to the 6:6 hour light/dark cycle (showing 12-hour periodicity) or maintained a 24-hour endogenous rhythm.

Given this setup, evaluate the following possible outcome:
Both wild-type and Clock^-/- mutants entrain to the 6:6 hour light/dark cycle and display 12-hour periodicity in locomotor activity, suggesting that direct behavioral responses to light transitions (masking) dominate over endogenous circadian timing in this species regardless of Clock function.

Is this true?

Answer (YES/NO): NO